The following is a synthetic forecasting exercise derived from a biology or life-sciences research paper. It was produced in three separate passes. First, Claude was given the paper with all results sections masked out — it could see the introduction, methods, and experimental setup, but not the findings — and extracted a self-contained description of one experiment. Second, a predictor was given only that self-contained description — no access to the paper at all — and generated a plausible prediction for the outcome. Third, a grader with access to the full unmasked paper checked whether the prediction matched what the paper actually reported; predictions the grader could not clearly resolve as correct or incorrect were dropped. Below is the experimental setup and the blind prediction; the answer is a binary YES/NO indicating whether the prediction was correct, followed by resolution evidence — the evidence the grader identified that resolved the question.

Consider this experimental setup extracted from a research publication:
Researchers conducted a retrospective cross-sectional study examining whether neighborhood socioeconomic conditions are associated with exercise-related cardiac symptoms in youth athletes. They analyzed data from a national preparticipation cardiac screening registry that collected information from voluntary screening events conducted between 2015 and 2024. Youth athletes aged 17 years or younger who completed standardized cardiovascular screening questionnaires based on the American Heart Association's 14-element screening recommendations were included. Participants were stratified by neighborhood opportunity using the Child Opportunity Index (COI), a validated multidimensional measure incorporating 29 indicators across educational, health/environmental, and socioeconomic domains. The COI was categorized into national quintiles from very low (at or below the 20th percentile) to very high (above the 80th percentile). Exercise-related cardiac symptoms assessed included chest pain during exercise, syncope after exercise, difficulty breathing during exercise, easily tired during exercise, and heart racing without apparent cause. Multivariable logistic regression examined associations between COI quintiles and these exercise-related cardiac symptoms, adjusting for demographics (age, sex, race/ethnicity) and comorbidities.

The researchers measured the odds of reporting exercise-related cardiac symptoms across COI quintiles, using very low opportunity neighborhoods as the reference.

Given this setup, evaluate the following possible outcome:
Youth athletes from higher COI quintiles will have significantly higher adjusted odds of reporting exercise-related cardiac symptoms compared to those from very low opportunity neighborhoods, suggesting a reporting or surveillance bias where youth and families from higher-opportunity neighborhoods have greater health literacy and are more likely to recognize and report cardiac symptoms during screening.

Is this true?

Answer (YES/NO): NO